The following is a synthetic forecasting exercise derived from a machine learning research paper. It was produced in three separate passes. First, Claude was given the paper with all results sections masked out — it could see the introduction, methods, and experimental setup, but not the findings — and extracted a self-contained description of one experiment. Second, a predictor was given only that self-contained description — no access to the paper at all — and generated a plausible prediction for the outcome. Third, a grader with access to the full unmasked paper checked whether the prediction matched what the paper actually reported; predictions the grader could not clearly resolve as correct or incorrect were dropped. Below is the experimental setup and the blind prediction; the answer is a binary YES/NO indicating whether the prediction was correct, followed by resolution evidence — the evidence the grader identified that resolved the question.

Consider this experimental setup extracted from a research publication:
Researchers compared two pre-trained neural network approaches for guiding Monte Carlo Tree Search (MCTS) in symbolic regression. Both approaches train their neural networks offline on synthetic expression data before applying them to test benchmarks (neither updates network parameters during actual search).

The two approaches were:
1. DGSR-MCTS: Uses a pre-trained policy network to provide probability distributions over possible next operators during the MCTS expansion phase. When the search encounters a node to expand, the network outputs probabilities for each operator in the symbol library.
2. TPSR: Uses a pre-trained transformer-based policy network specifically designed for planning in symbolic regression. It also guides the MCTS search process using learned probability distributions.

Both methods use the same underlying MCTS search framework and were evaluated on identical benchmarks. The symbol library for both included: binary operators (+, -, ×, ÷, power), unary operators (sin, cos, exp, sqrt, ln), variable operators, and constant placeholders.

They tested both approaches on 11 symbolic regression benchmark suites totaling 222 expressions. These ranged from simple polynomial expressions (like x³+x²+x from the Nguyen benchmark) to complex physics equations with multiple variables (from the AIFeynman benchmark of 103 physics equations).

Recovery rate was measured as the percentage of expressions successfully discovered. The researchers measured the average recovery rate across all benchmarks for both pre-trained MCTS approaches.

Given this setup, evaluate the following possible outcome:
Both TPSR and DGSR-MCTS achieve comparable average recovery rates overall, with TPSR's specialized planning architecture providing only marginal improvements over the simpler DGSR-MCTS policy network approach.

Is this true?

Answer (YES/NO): NO